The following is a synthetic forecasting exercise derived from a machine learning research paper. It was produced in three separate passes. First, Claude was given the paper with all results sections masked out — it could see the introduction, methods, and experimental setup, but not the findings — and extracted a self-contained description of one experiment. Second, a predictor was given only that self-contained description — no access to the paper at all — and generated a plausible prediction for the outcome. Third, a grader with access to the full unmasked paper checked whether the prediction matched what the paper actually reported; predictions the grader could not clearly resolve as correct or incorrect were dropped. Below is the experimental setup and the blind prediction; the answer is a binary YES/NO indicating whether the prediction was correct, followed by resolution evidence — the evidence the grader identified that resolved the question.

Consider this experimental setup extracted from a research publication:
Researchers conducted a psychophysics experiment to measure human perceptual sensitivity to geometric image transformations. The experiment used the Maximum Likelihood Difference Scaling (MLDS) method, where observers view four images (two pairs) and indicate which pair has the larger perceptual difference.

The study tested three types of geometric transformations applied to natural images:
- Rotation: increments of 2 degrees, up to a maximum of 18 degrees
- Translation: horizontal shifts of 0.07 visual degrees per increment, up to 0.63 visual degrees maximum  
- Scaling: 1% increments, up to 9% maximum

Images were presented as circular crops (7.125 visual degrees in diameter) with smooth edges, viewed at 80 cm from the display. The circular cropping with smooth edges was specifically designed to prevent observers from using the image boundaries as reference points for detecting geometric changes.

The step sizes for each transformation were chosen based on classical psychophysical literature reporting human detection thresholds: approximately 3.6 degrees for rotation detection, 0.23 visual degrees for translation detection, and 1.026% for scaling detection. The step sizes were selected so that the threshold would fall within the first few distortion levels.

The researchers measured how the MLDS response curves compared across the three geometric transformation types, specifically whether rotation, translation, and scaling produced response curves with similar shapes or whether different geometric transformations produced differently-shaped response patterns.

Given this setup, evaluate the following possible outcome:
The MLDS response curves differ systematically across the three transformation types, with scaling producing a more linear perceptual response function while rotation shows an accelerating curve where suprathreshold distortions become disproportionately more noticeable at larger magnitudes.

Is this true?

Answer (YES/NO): NO